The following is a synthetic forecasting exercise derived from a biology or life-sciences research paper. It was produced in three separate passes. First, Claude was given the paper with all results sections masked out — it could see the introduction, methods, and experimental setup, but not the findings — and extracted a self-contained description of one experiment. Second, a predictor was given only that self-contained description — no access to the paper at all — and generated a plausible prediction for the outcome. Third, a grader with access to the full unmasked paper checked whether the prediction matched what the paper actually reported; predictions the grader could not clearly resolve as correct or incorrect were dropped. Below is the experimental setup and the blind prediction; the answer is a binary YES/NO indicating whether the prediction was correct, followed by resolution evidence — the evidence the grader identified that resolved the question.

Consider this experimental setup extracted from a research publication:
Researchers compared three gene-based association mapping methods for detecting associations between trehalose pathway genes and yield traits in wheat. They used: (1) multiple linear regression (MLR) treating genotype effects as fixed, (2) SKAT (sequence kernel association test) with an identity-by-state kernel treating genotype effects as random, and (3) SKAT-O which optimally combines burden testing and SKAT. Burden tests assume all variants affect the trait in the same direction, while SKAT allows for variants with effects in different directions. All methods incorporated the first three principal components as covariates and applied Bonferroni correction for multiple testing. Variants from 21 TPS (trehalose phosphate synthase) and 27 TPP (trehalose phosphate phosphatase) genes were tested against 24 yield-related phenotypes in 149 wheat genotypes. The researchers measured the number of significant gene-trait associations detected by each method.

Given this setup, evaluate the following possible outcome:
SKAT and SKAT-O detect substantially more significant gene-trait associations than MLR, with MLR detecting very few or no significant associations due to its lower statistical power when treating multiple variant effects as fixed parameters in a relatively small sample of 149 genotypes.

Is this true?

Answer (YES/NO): NO